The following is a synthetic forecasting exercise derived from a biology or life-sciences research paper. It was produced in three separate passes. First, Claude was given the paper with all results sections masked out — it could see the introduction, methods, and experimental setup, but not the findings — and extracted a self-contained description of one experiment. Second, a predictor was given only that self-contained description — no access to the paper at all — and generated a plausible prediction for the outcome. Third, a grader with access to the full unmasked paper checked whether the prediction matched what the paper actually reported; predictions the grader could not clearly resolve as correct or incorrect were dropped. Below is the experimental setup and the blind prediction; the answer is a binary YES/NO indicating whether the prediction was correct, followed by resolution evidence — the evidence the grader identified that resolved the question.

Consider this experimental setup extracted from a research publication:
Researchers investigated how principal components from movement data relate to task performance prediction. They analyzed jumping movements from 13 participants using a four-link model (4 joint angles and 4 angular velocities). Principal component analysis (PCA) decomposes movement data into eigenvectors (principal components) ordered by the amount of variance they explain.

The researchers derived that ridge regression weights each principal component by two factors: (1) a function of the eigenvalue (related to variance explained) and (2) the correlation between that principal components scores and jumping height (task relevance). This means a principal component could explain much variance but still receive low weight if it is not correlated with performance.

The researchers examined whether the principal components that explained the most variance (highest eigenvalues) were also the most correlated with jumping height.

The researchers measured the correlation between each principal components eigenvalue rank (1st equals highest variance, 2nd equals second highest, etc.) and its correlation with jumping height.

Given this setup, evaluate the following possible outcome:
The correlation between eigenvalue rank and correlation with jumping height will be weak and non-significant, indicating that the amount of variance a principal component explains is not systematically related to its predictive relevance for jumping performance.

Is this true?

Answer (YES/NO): YES